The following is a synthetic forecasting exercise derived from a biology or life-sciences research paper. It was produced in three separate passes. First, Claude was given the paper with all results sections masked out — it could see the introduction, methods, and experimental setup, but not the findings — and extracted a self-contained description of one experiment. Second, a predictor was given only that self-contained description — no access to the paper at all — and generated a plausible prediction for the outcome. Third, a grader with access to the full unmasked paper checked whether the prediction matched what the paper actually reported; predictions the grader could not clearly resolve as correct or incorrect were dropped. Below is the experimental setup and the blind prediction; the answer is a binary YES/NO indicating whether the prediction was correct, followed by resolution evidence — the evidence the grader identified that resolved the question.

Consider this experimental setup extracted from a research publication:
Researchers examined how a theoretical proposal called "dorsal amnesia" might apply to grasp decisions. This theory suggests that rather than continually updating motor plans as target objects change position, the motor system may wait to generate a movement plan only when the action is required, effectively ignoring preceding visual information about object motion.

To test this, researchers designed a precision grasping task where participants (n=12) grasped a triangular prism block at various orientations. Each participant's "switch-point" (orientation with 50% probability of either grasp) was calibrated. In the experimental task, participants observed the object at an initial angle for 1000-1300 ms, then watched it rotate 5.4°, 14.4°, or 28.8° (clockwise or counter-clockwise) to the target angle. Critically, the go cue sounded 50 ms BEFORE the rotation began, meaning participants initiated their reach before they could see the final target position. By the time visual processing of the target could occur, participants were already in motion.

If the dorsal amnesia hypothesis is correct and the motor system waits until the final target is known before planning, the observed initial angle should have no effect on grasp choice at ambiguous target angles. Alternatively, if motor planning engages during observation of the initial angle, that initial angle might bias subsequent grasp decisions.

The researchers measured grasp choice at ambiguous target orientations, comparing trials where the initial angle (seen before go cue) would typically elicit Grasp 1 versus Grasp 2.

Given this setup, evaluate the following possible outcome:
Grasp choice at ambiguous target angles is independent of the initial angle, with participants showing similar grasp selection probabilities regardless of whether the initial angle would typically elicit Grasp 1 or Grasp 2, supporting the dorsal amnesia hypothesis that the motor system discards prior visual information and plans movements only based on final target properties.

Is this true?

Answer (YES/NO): NO